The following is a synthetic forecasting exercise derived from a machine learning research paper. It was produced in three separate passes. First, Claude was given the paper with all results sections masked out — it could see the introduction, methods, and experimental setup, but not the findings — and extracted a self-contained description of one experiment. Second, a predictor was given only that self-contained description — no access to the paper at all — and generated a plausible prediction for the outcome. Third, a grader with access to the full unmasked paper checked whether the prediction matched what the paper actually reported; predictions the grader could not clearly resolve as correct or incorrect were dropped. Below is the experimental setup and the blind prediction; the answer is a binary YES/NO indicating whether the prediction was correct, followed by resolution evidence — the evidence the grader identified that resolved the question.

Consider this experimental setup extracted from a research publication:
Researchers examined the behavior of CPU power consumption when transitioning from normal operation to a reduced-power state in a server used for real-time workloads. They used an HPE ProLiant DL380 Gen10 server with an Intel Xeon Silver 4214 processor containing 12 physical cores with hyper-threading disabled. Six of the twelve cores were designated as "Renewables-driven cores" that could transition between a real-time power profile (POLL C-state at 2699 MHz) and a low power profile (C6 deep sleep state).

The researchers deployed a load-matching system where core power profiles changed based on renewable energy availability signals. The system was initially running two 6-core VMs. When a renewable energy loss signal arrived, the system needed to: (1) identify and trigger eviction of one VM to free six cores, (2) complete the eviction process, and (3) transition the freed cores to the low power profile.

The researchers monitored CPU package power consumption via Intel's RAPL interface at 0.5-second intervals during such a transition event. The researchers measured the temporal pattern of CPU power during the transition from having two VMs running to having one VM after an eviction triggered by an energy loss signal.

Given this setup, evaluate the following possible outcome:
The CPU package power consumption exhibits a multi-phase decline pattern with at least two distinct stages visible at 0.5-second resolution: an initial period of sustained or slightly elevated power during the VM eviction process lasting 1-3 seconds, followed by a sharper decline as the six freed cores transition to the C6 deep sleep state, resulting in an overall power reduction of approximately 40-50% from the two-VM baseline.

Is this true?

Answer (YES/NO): NO